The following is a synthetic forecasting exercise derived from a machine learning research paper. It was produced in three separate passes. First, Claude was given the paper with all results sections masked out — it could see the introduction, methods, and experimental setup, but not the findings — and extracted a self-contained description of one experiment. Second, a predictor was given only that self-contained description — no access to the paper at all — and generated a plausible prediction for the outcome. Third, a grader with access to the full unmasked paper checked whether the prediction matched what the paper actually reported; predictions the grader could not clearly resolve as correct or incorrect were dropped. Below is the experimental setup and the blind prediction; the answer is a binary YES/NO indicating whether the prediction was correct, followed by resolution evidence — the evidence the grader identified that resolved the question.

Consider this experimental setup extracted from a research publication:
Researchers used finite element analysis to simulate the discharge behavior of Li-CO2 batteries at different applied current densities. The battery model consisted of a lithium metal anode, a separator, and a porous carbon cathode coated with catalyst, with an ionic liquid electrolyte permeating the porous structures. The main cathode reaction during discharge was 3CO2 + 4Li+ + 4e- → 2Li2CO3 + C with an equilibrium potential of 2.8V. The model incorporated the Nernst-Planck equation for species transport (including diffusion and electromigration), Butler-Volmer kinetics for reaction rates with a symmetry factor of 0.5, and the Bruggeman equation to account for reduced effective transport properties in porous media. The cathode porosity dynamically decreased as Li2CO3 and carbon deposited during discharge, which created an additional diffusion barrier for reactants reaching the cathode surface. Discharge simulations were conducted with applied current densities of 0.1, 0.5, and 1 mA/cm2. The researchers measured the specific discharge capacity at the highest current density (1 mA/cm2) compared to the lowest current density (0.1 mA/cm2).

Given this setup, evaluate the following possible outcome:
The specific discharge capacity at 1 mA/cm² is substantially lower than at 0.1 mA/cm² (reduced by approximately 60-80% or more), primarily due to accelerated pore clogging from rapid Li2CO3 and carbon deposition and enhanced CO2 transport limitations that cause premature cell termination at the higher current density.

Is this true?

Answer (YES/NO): YES